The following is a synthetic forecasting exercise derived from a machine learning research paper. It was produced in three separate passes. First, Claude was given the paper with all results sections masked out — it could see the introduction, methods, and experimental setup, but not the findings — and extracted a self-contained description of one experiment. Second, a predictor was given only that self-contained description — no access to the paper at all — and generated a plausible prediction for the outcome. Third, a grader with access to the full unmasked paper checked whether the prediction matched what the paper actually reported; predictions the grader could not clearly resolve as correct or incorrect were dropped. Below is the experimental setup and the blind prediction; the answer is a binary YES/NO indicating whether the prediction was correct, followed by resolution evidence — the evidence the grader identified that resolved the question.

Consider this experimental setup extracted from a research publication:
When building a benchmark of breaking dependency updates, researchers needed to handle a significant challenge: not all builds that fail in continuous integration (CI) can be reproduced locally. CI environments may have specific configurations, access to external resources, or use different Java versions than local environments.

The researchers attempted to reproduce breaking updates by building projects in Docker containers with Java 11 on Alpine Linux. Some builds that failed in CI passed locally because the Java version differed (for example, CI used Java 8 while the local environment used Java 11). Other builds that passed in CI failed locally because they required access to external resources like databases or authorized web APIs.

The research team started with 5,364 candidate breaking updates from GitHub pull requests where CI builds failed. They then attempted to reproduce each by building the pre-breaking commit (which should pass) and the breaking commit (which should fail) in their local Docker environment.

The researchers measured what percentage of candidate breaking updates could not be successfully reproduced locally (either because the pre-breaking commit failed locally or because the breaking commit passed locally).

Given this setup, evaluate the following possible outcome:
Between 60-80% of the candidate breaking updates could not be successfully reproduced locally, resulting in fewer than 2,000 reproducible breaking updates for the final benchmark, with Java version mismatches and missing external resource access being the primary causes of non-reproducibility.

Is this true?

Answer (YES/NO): NO